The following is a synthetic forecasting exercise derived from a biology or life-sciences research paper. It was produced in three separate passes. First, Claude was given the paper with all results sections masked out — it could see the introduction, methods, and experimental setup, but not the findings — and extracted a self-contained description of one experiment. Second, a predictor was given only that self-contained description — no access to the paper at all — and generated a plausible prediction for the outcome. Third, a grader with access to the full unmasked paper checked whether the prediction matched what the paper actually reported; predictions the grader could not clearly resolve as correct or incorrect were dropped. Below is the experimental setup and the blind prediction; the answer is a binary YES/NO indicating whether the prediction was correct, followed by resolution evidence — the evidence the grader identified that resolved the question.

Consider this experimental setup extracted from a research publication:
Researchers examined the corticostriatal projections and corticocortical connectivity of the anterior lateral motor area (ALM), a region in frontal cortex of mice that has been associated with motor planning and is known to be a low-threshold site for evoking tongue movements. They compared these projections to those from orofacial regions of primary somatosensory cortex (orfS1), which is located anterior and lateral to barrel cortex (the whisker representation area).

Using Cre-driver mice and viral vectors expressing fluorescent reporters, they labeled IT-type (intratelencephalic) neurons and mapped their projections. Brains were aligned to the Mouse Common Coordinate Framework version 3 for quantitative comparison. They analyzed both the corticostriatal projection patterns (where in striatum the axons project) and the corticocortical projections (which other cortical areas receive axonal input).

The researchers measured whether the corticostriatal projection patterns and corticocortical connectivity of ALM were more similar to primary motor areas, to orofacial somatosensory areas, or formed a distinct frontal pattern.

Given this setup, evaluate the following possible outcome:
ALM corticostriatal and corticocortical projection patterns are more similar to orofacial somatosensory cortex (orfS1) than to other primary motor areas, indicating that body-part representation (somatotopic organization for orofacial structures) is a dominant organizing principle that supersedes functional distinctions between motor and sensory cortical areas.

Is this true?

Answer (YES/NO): NO